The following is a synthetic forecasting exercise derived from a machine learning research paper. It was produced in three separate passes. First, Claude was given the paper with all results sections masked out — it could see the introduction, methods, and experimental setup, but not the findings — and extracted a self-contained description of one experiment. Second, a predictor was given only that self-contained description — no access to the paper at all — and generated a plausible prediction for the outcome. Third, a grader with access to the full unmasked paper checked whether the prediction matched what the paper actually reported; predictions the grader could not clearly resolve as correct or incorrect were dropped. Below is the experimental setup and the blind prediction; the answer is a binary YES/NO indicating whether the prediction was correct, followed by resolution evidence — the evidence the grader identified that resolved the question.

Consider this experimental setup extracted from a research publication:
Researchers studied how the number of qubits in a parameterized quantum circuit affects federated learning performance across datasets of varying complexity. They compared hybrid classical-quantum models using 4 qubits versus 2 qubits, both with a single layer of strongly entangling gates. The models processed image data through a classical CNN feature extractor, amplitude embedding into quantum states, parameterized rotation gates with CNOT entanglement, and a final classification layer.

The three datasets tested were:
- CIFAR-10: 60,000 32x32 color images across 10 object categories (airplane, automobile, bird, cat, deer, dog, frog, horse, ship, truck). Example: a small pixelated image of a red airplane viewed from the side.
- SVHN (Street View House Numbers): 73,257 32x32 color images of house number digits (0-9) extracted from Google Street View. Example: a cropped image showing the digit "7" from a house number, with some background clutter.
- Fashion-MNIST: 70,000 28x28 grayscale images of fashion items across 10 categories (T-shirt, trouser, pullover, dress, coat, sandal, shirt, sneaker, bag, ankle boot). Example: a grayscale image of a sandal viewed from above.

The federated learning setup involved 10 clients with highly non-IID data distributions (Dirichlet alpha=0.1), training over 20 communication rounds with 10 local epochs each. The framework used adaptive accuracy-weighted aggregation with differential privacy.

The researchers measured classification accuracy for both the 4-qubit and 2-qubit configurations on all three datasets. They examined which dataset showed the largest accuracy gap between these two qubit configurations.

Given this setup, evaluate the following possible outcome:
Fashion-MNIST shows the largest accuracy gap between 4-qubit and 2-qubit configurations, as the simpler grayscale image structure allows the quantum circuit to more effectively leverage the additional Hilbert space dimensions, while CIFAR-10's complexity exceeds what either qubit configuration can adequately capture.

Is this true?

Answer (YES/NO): NO